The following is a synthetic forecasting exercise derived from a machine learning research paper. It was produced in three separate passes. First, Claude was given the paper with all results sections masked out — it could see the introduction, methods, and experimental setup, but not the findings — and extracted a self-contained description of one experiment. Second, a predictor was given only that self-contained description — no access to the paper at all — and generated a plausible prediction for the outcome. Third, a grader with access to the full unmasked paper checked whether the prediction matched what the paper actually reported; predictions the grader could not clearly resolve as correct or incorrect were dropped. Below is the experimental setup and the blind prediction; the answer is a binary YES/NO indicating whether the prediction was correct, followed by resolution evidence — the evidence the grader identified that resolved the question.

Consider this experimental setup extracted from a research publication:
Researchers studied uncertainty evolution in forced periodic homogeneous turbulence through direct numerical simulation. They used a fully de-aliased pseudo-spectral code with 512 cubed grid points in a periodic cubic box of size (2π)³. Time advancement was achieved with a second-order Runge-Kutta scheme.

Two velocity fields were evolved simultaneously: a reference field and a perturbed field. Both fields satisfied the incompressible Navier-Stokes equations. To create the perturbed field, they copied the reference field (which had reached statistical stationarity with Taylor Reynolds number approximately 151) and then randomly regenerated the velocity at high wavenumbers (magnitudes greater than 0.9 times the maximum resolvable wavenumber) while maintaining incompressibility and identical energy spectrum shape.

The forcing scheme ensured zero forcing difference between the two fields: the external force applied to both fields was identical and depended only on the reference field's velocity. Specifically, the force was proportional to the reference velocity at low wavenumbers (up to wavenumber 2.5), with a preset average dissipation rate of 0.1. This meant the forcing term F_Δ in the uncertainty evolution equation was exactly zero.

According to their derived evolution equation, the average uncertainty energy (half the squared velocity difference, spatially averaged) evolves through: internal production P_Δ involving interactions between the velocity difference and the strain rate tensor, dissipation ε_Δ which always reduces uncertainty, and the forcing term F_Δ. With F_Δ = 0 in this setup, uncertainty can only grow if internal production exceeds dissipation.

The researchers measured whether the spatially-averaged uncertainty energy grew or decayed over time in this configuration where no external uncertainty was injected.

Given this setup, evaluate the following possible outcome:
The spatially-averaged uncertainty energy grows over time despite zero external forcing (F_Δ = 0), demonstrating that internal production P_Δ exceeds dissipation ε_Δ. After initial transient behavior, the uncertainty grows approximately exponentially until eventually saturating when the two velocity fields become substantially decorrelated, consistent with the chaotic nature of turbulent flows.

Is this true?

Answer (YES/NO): YES